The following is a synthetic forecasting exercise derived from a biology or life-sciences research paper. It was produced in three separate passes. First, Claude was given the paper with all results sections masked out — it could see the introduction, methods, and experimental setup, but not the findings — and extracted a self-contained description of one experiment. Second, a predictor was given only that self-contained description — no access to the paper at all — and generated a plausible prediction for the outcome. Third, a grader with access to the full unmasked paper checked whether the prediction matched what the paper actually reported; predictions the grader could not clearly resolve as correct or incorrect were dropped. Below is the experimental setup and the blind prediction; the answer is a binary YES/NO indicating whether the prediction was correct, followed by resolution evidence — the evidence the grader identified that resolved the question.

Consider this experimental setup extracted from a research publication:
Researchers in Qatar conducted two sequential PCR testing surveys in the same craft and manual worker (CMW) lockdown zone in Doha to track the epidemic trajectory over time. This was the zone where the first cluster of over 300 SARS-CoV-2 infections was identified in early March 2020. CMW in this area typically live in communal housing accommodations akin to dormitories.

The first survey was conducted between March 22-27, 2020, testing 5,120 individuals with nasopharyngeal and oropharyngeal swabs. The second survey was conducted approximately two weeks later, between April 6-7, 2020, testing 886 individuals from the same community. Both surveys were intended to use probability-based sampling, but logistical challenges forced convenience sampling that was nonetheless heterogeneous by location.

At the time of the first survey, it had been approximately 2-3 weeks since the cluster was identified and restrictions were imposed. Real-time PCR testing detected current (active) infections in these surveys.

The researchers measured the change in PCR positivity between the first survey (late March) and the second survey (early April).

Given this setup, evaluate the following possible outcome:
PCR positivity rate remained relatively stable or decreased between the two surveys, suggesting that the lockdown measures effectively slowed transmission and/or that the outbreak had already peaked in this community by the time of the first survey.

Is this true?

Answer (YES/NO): NO